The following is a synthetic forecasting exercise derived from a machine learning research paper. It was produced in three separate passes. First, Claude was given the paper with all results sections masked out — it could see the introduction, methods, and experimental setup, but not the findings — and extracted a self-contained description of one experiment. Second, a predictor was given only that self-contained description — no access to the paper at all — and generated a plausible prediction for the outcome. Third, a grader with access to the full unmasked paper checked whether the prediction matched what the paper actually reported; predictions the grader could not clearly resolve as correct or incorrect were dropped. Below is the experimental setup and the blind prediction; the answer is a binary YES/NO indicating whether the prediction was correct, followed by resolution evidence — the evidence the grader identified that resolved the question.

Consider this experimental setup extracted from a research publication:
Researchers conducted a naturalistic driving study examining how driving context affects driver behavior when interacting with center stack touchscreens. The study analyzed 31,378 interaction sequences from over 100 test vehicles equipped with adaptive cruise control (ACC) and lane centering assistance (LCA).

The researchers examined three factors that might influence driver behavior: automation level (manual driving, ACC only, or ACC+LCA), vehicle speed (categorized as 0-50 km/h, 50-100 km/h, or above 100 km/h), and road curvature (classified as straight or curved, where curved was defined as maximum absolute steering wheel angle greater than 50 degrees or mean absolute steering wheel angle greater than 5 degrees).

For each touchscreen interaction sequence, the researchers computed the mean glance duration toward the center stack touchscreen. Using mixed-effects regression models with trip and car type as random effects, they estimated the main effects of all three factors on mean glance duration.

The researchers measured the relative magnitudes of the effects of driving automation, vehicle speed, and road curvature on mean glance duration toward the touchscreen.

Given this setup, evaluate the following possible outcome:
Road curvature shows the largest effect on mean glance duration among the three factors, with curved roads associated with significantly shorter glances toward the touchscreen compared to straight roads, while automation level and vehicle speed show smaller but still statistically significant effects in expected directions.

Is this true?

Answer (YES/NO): NO